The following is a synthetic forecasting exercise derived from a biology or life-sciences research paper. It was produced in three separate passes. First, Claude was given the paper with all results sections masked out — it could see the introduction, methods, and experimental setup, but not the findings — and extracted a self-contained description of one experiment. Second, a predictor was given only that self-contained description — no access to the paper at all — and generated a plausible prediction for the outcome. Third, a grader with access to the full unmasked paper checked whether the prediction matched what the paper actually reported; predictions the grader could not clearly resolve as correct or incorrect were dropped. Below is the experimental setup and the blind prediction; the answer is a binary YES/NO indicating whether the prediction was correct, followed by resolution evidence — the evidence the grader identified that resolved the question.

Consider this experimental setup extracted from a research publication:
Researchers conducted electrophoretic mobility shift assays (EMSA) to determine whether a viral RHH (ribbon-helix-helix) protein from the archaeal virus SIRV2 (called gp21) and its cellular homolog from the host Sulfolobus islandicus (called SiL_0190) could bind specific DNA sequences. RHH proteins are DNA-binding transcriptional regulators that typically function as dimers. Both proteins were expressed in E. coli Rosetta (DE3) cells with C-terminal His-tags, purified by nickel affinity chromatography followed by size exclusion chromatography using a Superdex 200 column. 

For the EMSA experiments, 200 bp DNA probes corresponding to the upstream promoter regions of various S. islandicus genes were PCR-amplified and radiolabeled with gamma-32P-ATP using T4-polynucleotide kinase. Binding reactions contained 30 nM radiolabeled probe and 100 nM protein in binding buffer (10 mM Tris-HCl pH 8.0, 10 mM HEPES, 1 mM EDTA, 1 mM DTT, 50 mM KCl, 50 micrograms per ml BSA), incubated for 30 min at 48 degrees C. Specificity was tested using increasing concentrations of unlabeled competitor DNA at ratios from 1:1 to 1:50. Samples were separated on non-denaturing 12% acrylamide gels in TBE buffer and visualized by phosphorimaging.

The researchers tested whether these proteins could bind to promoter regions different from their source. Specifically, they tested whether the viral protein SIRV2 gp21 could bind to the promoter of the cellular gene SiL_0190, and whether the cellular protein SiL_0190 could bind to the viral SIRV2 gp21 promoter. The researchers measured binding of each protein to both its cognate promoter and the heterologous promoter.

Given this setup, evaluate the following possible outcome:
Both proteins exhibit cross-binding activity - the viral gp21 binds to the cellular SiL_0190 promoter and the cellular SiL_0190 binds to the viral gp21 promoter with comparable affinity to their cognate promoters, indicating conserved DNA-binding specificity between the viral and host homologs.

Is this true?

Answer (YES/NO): NO